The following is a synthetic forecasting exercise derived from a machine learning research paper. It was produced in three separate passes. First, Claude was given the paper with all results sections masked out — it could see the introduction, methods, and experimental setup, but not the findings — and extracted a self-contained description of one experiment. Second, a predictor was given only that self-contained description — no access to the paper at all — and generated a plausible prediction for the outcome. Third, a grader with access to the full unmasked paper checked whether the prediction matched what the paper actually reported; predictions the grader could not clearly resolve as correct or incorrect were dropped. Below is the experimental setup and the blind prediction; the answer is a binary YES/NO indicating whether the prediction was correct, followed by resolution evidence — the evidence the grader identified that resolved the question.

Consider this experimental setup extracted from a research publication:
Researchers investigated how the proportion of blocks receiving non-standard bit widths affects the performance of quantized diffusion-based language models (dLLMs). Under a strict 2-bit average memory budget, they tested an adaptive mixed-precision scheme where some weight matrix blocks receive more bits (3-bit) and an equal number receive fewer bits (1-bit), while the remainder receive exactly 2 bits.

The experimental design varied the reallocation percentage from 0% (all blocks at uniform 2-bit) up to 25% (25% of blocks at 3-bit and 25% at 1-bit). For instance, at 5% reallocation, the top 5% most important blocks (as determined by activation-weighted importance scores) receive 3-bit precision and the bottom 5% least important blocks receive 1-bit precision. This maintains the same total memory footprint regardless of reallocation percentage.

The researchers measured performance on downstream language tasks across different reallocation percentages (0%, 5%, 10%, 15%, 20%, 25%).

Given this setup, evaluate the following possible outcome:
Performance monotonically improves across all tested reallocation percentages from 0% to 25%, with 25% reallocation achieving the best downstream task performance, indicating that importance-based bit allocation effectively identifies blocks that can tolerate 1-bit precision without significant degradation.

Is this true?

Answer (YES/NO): NO